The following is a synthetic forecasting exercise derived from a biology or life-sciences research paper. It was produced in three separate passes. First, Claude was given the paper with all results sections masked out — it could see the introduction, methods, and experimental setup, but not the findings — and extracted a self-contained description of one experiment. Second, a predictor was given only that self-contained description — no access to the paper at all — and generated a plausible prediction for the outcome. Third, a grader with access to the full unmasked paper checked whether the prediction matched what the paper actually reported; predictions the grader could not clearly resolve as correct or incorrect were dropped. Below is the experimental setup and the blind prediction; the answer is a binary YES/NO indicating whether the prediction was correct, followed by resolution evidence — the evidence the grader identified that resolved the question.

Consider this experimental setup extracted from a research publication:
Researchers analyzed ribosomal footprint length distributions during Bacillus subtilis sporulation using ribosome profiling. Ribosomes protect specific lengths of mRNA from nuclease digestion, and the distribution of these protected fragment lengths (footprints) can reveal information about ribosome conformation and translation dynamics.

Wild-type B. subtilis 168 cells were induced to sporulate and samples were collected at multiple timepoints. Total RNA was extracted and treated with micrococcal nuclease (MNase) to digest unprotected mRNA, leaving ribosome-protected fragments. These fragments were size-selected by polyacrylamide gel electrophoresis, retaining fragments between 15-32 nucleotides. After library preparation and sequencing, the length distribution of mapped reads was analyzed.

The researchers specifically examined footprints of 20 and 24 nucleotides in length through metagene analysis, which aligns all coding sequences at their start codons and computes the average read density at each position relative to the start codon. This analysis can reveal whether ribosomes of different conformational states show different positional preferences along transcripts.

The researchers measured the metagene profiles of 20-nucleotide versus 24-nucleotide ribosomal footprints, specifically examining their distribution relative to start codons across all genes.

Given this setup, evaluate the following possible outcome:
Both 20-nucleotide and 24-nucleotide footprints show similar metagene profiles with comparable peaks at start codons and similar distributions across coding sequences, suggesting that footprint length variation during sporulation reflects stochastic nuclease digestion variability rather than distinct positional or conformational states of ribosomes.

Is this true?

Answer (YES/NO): NO